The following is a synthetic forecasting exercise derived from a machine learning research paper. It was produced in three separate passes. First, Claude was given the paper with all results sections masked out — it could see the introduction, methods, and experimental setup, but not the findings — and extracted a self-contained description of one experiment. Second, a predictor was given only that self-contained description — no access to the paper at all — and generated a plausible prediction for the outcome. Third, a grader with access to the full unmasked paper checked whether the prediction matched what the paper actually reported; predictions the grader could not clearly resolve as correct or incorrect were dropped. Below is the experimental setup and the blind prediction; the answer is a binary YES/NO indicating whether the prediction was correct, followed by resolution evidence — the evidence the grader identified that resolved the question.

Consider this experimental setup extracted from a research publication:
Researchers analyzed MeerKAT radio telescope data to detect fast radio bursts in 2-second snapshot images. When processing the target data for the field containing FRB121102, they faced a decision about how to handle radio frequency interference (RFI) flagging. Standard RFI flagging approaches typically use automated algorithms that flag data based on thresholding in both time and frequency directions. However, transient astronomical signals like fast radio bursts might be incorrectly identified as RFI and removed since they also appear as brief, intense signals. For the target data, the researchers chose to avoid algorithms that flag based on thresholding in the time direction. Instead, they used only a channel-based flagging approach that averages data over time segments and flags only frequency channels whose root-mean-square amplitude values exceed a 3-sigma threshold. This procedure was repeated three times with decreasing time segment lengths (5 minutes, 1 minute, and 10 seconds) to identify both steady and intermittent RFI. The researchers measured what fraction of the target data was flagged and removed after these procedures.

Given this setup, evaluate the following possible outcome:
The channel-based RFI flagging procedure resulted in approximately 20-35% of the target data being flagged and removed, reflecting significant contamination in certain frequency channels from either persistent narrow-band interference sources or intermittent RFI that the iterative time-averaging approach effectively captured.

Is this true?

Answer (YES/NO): NO